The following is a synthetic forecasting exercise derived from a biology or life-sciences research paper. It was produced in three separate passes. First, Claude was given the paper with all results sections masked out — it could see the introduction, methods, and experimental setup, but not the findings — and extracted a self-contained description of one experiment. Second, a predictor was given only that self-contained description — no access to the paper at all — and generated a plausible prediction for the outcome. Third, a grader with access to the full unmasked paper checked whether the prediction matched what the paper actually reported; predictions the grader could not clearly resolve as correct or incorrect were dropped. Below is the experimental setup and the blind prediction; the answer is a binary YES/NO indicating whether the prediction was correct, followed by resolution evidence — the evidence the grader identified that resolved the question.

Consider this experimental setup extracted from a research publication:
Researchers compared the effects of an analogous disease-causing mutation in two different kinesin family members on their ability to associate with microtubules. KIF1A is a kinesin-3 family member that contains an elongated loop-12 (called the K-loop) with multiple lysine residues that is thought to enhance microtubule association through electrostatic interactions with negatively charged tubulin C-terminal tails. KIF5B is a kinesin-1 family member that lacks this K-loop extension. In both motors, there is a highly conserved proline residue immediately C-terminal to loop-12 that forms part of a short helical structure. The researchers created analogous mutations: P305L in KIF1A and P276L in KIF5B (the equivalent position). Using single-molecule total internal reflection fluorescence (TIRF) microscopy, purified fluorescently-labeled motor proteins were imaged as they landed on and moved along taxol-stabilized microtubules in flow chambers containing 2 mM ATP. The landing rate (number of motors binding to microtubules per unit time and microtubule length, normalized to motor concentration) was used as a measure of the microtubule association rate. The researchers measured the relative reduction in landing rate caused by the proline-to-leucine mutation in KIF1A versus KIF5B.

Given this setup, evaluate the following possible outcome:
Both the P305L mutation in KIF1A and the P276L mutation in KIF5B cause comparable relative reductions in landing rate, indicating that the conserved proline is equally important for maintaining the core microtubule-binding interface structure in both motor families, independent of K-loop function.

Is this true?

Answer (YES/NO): NO